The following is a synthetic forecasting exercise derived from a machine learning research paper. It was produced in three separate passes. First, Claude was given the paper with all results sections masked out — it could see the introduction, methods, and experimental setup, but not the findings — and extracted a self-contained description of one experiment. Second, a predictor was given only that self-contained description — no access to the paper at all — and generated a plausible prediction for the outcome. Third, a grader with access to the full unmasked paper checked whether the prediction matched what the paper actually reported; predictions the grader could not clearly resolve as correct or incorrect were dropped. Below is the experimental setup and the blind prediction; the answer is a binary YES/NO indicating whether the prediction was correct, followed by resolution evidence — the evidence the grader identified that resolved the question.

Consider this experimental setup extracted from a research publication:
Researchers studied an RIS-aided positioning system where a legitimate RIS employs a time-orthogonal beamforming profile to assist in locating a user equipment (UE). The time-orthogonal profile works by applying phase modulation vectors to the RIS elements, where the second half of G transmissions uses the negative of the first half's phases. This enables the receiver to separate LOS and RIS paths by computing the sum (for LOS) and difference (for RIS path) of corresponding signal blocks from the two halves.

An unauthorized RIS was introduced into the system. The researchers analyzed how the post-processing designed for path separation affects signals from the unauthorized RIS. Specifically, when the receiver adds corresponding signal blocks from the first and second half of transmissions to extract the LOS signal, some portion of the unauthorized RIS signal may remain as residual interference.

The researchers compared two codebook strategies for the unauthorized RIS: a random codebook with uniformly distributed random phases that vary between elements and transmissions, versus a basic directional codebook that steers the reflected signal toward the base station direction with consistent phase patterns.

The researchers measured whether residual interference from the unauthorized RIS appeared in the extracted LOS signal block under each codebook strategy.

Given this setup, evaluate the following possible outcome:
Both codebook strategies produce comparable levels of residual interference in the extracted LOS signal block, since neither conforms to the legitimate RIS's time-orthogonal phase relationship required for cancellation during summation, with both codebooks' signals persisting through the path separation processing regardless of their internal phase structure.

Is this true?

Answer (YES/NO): NO